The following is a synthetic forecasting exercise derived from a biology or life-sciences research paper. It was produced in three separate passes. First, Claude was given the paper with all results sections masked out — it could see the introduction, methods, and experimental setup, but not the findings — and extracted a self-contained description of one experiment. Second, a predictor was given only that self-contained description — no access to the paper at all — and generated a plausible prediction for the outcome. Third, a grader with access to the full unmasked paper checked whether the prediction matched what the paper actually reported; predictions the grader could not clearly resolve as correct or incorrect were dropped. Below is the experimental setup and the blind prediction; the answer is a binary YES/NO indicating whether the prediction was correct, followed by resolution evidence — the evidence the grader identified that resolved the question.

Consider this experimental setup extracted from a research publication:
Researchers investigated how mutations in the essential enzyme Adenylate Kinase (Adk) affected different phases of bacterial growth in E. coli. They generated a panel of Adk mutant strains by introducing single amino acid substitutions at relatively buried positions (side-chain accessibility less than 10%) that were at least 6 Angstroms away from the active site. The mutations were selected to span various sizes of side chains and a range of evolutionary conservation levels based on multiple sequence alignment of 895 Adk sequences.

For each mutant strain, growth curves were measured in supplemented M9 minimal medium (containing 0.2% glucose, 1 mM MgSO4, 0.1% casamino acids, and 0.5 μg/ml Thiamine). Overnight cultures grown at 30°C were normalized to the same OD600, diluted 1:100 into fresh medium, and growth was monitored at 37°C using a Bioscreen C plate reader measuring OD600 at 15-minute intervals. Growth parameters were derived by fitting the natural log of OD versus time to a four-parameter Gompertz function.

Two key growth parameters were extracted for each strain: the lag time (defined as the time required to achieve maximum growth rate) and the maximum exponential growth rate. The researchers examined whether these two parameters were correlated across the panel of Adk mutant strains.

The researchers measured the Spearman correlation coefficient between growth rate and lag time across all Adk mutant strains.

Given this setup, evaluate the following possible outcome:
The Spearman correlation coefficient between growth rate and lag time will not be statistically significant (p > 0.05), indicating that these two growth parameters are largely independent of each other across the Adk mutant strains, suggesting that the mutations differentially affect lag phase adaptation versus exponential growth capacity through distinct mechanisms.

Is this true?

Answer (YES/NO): YES